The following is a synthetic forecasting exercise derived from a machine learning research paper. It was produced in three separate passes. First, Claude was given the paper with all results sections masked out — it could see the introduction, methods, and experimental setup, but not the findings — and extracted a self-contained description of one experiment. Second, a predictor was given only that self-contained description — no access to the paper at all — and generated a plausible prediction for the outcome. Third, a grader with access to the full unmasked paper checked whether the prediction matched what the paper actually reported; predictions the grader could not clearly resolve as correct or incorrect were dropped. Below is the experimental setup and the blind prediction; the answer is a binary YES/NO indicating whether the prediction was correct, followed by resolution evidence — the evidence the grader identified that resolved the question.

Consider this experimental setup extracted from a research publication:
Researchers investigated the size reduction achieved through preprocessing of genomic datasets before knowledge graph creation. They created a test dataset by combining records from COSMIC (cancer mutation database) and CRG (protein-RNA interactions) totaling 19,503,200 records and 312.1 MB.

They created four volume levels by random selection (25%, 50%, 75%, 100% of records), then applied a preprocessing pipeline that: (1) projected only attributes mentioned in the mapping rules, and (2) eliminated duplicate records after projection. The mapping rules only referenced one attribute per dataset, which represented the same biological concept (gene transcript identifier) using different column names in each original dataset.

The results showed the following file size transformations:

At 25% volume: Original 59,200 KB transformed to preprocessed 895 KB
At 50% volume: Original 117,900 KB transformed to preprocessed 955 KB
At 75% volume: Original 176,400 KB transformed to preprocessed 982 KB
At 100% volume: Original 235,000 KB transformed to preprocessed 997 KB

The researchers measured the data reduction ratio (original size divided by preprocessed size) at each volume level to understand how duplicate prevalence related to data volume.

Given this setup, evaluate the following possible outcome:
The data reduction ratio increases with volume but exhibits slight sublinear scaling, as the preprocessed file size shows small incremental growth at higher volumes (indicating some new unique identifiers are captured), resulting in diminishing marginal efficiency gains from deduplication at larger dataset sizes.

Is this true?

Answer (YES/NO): YES